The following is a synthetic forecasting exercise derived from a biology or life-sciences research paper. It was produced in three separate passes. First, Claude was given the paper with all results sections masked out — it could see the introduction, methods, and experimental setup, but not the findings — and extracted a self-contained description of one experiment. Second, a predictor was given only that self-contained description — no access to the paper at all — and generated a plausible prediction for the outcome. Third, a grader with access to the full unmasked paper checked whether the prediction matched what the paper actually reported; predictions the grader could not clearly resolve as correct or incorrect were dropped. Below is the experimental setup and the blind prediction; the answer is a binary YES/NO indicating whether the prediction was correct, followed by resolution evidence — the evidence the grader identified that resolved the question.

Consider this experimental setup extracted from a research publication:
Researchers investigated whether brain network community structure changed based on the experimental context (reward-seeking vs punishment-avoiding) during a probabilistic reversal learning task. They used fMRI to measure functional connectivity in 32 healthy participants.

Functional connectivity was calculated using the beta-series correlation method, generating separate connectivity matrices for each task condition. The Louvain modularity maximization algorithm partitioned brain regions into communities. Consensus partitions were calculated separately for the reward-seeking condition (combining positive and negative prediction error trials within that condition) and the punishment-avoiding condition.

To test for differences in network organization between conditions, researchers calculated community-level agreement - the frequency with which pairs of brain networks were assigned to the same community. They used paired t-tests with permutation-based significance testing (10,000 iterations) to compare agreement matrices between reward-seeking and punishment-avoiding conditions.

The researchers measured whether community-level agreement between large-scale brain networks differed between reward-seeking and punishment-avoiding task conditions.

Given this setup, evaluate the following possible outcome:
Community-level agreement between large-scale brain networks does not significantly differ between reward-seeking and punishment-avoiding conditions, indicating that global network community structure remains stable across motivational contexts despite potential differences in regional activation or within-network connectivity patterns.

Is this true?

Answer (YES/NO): NO